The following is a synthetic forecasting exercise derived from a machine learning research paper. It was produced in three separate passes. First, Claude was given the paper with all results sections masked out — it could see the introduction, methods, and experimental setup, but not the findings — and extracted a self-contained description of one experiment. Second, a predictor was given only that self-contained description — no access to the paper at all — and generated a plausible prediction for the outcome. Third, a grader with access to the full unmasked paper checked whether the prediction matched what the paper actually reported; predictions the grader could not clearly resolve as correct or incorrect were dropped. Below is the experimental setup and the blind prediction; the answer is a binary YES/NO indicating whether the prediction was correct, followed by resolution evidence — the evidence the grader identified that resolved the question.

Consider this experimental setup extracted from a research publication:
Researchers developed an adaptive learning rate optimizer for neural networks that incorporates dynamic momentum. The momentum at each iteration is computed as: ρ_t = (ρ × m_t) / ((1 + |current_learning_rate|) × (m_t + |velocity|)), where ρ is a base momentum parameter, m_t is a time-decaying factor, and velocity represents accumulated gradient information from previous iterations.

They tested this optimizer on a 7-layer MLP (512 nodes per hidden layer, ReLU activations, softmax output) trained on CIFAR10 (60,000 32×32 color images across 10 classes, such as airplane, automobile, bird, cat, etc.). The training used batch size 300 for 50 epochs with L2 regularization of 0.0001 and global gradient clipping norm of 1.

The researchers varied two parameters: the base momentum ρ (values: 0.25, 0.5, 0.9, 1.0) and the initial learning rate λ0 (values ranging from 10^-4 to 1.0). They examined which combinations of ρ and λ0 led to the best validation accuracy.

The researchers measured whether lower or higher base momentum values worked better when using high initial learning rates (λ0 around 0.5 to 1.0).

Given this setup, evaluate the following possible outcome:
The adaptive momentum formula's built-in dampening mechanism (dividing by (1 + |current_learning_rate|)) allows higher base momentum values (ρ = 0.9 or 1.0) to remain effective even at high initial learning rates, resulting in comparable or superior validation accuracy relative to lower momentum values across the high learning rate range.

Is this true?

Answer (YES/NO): NO